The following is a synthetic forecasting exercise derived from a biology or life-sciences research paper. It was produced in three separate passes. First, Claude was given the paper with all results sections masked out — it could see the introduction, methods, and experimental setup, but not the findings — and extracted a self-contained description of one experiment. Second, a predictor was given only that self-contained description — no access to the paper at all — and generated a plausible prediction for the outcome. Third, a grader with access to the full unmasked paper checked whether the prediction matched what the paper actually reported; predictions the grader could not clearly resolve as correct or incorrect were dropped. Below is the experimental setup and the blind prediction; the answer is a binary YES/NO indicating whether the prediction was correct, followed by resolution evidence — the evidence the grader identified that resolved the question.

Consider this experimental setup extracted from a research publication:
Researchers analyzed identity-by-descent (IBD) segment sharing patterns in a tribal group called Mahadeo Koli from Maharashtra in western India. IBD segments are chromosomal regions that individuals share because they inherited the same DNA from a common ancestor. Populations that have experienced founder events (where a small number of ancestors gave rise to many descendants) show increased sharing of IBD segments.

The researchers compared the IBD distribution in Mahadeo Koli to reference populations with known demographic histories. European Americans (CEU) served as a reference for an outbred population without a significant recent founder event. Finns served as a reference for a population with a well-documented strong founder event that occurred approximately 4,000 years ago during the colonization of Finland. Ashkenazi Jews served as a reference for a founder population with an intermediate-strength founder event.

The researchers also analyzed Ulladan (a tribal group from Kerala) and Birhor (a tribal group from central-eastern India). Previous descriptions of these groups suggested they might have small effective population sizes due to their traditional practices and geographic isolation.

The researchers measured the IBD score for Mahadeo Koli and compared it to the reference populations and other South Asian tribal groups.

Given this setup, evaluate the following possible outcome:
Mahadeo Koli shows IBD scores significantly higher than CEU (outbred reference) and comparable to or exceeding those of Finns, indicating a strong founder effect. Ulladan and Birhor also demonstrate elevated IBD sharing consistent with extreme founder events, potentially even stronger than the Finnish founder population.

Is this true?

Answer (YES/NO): NO